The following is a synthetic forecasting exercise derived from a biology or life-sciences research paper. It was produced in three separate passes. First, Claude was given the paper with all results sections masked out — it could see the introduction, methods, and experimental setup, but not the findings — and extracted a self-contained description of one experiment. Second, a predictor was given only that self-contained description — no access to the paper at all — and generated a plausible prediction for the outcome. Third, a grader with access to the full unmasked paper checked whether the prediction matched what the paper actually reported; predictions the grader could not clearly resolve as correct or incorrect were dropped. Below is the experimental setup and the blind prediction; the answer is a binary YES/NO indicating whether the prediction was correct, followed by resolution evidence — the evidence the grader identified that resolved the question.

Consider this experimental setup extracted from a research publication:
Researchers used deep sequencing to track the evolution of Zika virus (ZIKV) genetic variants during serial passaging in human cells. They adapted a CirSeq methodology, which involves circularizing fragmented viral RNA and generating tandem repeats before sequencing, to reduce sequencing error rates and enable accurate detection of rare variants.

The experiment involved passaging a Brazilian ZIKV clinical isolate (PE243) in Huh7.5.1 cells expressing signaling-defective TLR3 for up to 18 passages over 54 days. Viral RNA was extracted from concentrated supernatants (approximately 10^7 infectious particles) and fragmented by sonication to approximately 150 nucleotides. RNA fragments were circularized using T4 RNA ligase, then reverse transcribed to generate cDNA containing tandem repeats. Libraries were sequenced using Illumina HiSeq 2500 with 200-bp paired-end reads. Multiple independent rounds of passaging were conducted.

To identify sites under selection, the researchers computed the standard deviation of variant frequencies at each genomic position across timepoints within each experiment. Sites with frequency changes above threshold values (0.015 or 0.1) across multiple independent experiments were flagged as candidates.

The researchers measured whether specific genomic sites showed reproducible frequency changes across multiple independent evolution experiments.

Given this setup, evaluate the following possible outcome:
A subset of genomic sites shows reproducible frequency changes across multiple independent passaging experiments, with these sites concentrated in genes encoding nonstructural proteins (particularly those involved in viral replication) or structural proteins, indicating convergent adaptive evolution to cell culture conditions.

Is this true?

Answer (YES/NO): YES